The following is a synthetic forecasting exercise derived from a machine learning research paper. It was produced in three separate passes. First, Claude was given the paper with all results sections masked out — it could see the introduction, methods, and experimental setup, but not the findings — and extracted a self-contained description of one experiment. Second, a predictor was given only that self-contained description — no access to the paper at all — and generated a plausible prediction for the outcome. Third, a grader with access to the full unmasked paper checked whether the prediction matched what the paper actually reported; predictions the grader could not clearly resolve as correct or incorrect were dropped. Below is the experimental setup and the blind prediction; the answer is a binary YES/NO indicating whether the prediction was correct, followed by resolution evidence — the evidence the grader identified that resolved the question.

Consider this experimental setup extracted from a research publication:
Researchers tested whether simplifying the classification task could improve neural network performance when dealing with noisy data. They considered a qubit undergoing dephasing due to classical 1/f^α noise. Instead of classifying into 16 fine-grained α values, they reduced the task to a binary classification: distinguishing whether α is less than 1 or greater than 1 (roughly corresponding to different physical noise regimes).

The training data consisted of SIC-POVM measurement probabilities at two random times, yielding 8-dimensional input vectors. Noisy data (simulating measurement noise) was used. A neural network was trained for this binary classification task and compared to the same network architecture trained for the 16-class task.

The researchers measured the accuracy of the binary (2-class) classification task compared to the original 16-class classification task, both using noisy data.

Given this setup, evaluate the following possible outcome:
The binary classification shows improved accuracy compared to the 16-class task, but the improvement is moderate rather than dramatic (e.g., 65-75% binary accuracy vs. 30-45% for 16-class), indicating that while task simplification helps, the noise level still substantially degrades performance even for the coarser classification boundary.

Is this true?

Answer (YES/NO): NO